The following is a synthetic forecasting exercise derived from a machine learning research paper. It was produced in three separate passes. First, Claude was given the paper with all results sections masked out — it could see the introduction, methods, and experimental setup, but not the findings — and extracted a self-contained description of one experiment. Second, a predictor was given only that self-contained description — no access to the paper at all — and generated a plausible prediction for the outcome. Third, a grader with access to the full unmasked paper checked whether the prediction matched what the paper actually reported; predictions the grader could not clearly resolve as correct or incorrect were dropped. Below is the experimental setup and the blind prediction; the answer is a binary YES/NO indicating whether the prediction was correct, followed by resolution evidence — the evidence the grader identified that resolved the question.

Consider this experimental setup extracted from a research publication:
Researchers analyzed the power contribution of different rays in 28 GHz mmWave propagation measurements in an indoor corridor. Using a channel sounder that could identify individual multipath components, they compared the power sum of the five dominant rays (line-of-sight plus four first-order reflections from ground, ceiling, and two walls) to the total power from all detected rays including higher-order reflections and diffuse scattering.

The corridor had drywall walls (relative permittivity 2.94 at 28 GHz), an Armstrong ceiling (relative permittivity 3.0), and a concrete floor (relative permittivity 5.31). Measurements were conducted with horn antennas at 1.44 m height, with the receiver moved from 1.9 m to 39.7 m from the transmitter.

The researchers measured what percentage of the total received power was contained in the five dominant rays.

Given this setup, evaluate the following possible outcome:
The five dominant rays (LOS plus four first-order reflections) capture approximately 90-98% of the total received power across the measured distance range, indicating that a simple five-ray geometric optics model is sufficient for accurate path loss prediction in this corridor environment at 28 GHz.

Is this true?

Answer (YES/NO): YES